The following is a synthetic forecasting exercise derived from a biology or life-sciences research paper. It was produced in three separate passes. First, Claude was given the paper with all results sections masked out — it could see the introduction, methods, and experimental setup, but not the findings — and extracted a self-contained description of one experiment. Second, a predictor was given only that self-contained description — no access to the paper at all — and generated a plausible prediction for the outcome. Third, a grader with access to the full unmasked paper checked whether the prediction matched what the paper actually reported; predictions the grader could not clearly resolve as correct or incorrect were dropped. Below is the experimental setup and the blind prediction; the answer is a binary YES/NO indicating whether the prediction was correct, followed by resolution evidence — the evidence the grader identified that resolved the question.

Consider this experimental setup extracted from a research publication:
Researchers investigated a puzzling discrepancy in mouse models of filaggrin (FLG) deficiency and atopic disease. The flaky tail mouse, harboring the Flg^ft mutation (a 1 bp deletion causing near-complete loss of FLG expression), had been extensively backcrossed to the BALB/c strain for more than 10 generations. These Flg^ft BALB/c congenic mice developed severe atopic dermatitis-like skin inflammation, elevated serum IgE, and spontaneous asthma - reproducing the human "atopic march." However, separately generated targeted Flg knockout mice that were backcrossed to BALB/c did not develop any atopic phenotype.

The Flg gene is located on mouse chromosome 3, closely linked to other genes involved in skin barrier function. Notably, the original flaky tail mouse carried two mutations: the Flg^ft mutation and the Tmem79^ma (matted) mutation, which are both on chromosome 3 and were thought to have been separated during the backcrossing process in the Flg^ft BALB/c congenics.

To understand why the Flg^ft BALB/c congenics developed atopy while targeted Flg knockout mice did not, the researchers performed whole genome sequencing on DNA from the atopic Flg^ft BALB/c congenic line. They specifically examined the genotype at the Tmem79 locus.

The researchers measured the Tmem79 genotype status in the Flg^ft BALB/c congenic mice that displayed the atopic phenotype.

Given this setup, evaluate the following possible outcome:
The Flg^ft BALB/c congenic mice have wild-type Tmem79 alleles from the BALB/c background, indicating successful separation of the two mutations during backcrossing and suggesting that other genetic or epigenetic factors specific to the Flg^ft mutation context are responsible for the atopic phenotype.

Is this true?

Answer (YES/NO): NO